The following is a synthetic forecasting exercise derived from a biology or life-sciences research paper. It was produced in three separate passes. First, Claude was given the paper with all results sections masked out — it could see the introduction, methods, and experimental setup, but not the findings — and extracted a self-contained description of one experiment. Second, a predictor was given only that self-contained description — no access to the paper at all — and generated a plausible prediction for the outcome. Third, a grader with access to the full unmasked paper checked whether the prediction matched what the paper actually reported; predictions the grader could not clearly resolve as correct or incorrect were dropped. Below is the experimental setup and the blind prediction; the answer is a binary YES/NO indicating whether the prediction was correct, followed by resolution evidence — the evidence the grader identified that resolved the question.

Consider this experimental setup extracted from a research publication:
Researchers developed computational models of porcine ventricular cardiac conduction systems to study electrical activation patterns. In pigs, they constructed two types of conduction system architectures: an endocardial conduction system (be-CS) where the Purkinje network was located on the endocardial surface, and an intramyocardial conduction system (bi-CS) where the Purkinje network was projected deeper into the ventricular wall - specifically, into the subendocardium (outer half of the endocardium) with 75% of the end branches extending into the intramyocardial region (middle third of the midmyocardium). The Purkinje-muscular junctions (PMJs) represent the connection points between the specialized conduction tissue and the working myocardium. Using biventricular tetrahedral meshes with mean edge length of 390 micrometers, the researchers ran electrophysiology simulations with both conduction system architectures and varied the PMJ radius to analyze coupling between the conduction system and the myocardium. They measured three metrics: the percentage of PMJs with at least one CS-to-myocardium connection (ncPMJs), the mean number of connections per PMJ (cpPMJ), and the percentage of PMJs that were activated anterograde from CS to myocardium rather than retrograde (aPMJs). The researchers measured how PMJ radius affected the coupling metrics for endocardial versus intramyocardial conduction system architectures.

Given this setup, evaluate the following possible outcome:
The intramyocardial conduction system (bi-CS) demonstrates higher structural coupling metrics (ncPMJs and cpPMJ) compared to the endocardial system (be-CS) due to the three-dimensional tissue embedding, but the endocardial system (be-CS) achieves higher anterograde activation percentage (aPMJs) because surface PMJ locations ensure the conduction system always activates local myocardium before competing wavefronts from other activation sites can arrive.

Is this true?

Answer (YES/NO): NO